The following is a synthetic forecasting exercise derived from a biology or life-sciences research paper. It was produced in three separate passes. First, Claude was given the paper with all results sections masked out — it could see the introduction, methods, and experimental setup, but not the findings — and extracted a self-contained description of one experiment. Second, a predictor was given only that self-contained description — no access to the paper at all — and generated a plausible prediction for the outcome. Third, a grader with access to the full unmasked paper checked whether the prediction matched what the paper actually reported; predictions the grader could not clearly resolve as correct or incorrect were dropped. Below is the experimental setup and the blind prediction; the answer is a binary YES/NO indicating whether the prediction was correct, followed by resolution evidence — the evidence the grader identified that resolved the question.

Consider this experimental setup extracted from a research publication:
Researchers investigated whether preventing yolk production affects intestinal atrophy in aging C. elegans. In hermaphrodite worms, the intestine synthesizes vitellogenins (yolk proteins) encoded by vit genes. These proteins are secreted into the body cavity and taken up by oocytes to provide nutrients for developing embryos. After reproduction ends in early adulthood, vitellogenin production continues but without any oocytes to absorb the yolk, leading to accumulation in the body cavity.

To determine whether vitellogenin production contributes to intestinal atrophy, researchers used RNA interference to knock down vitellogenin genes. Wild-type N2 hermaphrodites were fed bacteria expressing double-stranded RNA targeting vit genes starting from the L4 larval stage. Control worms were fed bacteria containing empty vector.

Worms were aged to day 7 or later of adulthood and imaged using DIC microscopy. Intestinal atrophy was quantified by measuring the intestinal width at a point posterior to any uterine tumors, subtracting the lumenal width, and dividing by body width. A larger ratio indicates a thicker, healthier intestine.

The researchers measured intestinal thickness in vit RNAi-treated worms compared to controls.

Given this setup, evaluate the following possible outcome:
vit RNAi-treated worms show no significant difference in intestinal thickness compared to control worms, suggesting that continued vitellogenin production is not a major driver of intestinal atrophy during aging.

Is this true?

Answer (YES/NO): NO